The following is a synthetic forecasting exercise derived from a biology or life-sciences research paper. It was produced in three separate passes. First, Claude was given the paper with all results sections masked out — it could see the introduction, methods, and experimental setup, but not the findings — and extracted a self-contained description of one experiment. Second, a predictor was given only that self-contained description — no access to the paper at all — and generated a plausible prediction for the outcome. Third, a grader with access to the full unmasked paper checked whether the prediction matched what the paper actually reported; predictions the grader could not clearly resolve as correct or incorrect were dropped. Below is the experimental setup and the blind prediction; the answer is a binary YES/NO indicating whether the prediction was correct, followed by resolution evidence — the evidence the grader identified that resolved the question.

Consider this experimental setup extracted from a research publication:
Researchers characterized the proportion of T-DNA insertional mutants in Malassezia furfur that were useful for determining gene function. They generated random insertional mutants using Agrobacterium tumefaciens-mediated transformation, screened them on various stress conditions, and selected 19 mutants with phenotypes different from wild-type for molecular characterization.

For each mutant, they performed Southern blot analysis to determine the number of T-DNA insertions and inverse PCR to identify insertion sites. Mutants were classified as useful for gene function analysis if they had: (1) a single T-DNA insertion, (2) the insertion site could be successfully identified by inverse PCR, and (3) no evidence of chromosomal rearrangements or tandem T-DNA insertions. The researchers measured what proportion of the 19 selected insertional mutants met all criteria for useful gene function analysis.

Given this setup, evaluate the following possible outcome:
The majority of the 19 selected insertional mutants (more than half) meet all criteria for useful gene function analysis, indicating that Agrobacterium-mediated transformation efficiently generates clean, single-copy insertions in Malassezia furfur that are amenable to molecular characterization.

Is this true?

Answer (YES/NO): NO